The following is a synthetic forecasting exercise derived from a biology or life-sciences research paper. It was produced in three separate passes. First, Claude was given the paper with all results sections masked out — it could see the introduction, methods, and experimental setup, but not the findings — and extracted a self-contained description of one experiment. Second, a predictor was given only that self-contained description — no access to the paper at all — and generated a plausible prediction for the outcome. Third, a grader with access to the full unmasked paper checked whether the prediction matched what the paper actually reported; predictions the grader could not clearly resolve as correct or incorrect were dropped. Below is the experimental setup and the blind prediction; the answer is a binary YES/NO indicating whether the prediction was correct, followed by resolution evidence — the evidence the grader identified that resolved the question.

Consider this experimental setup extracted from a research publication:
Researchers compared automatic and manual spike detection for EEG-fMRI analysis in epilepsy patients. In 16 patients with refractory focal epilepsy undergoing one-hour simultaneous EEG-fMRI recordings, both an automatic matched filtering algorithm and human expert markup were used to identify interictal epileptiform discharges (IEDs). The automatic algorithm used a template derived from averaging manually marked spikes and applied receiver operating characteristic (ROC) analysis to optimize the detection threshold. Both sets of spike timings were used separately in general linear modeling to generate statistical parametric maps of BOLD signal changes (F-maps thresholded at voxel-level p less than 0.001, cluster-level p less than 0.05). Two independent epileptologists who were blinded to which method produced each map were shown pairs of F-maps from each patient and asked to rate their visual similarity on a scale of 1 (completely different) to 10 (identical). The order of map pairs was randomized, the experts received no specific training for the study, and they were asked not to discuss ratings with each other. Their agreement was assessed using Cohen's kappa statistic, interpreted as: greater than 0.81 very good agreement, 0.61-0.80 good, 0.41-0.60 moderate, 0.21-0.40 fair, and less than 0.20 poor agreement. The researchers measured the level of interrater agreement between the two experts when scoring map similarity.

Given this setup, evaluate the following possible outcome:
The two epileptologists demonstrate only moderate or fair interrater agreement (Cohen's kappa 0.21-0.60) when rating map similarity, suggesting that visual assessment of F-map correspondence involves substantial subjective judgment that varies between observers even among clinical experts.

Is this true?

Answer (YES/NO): NO